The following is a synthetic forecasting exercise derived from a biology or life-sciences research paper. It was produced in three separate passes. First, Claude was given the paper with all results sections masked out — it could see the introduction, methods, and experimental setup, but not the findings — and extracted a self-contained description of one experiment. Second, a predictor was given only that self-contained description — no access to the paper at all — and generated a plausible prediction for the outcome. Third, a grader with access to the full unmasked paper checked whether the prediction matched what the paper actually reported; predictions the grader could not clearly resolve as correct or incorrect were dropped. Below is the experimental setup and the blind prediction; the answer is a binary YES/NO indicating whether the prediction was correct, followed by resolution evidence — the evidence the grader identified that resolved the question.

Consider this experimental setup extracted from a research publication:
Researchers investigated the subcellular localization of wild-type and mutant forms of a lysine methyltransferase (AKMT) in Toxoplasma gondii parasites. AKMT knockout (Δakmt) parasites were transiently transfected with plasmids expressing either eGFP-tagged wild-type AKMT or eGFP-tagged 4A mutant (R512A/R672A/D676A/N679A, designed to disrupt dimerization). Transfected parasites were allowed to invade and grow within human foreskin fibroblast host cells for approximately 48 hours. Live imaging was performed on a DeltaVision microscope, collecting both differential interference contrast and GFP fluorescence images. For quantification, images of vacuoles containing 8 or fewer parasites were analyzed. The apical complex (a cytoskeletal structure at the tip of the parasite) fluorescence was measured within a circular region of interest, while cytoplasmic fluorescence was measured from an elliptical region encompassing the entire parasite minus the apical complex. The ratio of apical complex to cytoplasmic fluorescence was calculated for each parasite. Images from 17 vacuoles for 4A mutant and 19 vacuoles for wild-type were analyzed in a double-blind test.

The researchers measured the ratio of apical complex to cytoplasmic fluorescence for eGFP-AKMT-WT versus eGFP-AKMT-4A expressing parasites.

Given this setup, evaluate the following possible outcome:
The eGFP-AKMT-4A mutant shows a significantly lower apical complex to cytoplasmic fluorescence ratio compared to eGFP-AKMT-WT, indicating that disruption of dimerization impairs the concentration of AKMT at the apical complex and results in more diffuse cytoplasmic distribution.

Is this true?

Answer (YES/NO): YES